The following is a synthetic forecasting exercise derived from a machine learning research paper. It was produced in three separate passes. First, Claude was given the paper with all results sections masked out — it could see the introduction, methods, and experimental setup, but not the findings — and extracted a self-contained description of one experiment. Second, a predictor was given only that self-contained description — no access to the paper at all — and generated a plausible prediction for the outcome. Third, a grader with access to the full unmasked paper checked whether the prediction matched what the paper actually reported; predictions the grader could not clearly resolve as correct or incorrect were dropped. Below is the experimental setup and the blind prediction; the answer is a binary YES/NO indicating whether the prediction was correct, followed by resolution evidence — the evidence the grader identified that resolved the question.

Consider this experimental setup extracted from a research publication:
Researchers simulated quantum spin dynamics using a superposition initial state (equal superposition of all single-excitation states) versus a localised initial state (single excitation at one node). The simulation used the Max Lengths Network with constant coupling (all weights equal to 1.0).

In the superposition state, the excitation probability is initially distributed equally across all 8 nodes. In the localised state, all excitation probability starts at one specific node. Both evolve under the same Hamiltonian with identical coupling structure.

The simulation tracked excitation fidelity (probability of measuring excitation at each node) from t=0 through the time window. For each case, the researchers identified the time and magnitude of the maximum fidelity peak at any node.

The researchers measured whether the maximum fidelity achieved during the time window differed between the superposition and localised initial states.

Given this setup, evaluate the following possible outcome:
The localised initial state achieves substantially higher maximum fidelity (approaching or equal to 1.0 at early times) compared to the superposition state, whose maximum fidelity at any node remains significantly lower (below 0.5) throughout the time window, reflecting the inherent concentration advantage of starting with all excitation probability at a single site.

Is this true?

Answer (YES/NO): YES